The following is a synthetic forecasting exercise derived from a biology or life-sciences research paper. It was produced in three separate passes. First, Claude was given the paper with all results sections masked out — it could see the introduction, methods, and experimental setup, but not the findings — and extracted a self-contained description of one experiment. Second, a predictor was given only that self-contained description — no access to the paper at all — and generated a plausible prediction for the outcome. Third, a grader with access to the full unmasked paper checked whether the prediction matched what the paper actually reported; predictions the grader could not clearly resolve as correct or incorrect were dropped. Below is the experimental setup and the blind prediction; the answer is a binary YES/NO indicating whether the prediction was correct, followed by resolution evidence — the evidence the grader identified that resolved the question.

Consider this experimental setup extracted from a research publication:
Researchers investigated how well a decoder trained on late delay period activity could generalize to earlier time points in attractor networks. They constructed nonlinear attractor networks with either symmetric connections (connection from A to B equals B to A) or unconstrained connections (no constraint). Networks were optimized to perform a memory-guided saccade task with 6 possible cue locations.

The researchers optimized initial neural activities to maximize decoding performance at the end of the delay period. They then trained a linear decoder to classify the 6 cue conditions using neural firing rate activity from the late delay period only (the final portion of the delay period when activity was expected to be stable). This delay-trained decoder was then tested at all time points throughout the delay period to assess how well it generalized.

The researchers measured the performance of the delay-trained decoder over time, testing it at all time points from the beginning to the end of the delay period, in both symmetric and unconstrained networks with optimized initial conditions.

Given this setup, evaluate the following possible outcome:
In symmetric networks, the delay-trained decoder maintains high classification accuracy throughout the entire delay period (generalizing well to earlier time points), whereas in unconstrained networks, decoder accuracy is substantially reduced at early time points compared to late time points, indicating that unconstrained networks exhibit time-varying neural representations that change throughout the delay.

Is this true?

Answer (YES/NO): YES